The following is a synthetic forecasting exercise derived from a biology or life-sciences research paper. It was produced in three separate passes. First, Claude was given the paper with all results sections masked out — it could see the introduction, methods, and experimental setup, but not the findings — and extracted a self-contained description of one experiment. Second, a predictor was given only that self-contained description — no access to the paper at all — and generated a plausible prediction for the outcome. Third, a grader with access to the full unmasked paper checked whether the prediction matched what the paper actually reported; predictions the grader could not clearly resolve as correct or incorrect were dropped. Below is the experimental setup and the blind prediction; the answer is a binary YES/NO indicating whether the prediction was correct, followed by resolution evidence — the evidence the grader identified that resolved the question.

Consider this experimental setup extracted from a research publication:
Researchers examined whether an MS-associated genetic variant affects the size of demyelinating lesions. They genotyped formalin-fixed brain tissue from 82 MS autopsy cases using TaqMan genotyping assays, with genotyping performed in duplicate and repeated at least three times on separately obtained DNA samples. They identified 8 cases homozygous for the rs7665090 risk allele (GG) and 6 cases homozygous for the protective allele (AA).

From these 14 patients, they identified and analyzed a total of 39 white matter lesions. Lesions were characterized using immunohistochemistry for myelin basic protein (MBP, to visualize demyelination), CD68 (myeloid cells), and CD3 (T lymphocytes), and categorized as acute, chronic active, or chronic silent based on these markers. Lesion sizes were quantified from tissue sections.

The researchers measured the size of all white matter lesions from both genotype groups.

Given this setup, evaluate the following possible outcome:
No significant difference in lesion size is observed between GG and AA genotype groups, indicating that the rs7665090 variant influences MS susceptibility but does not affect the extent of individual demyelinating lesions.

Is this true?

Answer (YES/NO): NO